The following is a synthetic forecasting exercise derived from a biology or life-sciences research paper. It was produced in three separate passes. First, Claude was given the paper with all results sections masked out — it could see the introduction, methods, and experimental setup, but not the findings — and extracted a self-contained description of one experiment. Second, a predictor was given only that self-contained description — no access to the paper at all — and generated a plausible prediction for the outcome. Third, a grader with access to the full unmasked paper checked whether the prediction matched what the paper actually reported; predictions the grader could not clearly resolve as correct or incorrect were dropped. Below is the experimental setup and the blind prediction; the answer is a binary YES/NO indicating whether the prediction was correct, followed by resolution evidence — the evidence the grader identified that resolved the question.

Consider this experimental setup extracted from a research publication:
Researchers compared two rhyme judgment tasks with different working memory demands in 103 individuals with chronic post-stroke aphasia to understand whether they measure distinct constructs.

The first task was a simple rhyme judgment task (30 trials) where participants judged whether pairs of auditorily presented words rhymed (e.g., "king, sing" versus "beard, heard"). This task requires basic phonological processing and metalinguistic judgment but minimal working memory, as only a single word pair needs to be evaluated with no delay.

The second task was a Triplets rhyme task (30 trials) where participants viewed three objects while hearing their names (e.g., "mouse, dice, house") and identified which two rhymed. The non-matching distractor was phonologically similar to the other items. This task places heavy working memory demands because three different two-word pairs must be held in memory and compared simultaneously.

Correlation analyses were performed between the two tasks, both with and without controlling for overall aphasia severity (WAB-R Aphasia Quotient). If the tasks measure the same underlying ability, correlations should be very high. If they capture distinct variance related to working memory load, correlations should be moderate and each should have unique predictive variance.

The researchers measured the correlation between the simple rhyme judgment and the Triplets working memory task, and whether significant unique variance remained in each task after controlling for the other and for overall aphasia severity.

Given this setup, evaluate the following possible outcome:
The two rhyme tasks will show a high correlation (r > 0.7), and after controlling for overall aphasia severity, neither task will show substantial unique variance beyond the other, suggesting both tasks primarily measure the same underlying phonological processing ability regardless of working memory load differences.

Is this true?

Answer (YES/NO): NO